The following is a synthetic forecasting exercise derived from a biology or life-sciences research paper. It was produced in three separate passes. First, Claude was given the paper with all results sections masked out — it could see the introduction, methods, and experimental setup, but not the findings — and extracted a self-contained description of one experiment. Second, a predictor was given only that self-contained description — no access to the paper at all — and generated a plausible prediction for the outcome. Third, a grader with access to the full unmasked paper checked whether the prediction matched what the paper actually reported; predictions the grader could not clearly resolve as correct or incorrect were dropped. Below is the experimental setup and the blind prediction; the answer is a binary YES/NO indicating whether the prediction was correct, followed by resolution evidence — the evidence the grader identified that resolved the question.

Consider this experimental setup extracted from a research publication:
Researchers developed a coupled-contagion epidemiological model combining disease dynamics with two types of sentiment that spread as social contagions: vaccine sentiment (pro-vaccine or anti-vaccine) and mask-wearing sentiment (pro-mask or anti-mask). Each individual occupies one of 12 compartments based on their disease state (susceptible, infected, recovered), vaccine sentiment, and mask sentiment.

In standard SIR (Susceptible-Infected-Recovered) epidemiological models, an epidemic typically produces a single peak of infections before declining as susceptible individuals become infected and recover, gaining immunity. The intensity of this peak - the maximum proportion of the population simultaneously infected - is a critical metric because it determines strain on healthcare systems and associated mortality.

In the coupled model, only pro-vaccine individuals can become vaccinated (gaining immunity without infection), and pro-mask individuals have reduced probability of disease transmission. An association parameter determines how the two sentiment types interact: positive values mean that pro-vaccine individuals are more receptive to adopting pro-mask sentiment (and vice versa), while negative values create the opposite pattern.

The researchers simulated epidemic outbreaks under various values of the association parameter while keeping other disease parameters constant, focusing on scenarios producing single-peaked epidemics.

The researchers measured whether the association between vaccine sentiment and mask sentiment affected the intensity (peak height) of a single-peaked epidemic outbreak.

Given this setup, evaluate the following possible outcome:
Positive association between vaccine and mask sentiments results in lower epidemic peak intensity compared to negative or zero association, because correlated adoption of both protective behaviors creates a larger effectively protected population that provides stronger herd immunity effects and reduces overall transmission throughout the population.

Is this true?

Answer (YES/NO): NO